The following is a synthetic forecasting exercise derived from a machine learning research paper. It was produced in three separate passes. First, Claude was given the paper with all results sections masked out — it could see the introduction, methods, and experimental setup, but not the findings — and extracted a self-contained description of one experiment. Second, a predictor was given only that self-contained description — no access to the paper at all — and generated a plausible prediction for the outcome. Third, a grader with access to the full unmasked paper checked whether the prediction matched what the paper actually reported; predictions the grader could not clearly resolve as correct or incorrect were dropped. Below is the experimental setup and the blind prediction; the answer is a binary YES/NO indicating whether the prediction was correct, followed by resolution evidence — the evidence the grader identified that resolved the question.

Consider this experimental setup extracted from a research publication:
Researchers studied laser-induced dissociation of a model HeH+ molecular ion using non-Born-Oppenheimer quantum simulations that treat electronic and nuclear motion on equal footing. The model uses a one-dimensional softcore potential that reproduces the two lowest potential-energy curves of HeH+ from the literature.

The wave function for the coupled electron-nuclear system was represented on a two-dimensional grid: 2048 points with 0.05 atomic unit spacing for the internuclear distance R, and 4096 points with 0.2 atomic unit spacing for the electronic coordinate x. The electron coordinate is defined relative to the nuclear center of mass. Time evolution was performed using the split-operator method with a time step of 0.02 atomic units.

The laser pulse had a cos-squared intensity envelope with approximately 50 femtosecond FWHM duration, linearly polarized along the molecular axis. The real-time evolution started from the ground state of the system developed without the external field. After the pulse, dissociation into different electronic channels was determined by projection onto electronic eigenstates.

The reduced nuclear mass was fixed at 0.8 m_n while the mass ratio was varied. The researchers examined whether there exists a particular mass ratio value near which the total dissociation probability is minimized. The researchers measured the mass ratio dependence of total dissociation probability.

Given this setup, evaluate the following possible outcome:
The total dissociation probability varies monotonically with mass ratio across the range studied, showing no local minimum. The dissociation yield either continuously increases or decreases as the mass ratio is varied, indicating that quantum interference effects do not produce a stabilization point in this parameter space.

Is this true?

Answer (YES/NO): NO